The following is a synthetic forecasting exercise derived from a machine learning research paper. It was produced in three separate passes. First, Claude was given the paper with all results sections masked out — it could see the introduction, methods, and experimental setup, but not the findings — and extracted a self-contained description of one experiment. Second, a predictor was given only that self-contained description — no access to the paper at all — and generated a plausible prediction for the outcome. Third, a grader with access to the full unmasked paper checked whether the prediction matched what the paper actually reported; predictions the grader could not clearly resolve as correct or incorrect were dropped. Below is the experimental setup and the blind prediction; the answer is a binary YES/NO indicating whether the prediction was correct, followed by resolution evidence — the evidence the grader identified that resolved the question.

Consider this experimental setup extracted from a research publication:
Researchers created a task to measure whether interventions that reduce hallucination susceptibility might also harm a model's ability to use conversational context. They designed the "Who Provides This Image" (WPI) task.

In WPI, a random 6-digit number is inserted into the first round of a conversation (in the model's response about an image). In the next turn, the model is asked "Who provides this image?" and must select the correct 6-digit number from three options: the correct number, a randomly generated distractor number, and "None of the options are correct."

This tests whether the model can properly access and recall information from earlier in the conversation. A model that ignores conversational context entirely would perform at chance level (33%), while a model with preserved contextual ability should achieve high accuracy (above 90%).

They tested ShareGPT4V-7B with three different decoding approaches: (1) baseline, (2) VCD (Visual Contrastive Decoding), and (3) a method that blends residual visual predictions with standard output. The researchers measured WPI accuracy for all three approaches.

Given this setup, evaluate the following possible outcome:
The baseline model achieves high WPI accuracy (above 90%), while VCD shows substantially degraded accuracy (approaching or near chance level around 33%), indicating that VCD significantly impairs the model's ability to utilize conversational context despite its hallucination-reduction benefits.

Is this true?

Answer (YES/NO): NO